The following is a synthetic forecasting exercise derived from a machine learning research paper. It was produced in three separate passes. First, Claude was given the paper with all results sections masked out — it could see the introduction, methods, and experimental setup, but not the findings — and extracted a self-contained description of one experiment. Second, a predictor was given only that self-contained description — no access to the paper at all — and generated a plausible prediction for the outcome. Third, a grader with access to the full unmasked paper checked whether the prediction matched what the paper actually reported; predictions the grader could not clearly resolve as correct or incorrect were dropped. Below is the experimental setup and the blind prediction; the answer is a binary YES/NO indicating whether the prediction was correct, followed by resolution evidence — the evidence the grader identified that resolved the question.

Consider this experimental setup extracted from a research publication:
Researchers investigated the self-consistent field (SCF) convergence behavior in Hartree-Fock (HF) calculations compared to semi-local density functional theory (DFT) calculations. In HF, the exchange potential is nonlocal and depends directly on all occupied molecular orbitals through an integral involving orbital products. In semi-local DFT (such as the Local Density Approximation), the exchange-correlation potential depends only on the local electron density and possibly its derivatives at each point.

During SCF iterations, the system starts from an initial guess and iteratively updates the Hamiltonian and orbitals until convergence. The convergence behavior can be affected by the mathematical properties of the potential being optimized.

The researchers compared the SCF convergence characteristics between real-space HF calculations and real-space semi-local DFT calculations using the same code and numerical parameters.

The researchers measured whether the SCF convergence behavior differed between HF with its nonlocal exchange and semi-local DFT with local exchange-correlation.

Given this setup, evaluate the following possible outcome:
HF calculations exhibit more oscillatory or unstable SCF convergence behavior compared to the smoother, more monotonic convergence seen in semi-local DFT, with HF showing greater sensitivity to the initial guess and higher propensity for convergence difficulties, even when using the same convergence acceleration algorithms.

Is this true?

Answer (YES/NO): YES